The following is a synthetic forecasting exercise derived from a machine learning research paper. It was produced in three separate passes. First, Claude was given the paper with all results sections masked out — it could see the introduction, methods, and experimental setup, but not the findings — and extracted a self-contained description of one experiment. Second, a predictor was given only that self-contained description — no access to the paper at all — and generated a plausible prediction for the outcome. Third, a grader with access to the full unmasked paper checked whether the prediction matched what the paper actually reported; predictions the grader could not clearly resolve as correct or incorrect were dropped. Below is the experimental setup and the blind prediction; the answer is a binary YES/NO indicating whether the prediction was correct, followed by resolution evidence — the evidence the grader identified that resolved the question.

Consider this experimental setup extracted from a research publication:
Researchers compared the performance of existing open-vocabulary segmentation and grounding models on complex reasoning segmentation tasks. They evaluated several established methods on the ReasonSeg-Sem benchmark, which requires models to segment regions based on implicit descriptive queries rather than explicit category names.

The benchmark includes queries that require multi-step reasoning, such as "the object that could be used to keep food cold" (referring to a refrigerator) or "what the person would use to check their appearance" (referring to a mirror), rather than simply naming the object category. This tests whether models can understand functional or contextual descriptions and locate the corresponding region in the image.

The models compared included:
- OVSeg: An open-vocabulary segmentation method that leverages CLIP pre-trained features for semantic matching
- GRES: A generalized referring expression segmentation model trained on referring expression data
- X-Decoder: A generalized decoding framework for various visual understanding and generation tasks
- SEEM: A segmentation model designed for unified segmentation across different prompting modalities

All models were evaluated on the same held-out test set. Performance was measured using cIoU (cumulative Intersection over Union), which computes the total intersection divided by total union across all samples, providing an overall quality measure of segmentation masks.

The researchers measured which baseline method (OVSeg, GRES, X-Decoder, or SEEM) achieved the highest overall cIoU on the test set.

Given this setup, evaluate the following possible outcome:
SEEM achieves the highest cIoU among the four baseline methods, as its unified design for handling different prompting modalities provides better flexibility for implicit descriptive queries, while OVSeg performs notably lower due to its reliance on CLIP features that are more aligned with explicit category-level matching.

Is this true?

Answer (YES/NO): NO